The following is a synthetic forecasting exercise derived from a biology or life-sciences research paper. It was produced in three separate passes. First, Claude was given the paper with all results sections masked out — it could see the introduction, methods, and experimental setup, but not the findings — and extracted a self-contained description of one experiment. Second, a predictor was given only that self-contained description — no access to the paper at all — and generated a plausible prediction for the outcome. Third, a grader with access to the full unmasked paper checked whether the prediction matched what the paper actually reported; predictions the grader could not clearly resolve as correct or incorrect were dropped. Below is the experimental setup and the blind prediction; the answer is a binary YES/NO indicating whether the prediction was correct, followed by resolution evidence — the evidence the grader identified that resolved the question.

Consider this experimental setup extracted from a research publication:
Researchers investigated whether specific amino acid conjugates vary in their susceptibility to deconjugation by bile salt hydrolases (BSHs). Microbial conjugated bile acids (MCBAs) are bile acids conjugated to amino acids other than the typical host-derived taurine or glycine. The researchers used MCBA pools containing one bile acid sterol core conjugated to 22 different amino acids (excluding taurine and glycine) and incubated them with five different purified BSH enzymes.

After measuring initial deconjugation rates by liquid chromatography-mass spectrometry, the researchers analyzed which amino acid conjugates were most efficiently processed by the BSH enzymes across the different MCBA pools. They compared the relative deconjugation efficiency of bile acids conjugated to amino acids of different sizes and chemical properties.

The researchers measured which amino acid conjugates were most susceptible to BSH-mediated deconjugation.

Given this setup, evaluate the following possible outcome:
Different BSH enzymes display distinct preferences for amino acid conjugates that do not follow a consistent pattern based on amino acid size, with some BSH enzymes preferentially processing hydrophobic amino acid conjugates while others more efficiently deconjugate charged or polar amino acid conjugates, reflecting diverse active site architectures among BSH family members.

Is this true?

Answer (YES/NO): NO